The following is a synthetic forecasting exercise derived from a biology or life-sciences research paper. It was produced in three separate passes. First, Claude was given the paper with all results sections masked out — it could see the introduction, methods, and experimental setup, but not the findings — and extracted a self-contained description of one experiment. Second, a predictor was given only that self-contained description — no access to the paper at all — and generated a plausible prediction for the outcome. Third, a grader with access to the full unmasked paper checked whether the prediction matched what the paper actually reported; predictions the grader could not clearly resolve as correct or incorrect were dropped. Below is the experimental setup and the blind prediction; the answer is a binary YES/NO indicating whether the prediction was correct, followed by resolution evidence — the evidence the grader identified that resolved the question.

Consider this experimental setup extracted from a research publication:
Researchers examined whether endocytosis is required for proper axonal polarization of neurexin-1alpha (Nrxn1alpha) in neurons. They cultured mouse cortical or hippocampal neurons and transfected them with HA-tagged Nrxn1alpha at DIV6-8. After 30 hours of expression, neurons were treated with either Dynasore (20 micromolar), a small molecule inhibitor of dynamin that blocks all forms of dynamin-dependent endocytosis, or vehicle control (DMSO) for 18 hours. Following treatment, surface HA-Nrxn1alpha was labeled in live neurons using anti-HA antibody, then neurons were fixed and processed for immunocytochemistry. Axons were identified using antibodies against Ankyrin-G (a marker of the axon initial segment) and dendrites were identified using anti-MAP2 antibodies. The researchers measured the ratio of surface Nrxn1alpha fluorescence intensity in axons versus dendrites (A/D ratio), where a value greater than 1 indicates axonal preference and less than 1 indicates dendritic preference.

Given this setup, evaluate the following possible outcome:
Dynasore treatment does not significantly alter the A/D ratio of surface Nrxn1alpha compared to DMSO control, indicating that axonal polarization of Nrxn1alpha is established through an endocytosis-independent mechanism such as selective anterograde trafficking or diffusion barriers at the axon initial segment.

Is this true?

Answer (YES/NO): NO